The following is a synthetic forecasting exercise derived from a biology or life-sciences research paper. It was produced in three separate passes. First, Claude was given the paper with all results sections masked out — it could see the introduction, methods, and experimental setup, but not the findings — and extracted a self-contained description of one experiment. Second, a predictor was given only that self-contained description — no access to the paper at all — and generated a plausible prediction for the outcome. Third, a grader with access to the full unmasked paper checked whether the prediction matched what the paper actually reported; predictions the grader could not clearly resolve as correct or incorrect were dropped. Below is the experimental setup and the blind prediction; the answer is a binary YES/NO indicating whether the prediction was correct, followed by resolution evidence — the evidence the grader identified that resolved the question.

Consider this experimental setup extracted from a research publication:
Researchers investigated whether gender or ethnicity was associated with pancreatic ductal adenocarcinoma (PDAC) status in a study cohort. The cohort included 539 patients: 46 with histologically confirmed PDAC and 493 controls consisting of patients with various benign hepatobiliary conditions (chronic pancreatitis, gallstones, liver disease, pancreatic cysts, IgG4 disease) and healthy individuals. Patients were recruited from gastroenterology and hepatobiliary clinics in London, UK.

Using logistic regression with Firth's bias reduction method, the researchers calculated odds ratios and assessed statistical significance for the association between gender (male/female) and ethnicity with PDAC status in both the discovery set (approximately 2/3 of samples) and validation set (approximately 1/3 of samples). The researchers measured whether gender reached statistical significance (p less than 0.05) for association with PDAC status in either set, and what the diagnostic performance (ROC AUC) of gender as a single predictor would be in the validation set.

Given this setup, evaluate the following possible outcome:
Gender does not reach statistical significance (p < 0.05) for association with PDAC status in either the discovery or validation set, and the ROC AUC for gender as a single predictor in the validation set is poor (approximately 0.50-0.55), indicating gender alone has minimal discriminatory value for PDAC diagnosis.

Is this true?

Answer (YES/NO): NO